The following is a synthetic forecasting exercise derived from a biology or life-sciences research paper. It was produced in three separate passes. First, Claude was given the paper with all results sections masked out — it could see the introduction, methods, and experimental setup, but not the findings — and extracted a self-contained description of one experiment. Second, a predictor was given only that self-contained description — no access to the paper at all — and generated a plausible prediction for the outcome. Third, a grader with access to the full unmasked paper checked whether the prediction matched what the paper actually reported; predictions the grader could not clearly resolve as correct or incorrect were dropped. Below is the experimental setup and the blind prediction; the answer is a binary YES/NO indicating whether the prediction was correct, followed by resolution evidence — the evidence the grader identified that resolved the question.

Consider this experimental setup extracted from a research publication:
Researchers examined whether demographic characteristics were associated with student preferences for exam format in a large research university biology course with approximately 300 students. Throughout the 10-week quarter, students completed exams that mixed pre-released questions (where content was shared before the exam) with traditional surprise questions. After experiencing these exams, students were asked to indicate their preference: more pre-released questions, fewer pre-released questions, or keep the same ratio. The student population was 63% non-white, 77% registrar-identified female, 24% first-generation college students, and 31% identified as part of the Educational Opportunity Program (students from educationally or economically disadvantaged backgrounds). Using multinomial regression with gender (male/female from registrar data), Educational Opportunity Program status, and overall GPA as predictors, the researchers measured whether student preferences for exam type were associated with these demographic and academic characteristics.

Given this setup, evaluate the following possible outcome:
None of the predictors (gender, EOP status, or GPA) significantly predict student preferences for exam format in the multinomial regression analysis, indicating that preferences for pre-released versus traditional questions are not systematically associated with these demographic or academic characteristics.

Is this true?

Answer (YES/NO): YES